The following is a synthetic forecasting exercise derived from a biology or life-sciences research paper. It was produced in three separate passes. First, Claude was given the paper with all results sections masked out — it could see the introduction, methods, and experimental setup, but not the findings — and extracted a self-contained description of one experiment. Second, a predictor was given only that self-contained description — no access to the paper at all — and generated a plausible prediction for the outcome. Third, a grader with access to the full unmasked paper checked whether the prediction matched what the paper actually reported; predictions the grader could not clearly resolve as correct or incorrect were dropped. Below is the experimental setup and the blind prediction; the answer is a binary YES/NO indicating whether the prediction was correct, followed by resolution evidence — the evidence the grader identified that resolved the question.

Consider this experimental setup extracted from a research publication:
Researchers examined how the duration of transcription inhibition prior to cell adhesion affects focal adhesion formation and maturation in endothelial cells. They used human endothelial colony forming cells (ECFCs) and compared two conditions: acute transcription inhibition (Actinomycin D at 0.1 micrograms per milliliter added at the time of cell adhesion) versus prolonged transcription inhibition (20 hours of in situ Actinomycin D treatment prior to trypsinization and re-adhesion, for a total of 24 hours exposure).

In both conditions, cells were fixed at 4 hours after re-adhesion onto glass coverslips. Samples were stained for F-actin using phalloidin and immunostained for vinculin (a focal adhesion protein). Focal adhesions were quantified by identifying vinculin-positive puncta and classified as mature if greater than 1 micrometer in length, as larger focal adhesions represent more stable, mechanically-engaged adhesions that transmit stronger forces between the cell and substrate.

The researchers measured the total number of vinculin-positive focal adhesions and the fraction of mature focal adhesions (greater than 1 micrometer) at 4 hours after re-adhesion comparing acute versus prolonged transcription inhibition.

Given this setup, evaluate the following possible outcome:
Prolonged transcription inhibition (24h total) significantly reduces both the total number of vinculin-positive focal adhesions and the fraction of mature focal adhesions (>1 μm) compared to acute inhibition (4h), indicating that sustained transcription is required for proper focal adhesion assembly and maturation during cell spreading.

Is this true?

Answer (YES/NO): NO